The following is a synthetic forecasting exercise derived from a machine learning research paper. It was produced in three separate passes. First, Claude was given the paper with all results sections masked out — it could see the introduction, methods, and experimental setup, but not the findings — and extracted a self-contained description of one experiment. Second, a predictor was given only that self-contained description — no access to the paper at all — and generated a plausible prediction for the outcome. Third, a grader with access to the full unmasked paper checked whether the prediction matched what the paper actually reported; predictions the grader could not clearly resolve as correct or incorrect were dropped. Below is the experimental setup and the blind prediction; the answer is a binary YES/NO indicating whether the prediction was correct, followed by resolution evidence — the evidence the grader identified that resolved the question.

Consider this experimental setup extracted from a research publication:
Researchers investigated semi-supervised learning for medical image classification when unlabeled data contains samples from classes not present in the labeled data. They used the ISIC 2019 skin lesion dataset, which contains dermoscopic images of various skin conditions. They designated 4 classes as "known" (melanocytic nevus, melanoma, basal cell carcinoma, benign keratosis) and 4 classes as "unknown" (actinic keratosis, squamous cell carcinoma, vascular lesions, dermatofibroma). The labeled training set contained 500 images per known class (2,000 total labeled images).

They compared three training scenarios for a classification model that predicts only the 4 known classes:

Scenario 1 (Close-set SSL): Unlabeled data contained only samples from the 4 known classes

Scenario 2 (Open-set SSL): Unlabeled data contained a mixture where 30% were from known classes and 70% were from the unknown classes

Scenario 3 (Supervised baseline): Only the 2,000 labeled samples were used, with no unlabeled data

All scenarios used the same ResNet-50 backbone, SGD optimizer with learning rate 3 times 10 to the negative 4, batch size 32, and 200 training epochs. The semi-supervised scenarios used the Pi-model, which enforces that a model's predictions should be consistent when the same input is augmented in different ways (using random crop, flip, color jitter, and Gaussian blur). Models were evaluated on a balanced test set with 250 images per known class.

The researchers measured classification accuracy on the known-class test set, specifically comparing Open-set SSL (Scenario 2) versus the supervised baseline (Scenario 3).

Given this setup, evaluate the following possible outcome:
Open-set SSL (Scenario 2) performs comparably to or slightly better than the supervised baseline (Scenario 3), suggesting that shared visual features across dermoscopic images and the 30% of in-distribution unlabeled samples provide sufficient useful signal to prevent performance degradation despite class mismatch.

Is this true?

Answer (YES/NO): YES